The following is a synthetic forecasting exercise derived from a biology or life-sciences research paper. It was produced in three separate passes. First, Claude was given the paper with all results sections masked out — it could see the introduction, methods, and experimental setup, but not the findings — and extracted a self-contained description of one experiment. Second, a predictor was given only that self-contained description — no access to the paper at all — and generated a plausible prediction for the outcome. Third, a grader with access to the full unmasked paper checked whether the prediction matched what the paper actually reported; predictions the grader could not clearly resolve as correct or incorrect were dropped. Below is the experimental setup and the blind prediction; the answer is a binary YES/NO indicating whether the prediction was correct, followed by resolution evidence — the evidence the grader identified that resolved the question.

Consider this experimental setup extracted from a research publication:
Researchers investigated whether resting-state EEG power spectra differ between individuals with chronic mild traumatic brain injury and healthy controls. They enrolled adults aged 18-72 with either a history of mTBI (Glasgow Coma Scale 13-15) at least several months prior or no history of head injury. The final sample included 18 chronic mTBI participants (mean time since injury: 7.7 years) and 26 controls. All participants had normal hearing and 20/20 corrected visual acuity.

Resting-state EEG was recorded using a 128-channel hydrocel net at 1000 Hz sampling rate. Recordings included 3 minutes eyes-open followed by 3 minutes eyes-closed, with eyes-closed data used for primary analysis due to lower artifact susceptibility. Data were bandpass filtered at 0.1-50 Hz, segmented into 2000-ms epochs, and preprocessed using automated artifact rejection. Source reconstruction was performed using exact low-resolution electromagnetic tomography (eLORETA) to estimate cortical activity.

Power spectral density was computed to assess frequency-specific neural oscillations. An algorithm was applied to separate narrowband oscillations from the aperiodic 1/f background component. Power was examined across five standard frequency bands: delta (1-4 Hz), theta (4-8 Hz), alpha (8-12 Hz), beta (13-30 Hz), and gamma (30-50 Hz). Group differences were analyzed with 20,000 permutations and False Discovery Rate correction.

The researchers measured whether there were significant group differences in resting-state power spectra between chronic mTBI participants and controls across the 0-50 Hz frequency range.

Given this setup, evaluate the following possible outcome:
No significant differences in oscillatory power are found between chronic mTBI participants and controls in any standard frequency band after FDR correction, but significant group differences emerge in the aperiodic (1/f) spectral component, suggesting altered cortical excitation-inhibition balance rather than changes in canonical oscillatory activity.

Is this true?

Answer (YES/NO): NO